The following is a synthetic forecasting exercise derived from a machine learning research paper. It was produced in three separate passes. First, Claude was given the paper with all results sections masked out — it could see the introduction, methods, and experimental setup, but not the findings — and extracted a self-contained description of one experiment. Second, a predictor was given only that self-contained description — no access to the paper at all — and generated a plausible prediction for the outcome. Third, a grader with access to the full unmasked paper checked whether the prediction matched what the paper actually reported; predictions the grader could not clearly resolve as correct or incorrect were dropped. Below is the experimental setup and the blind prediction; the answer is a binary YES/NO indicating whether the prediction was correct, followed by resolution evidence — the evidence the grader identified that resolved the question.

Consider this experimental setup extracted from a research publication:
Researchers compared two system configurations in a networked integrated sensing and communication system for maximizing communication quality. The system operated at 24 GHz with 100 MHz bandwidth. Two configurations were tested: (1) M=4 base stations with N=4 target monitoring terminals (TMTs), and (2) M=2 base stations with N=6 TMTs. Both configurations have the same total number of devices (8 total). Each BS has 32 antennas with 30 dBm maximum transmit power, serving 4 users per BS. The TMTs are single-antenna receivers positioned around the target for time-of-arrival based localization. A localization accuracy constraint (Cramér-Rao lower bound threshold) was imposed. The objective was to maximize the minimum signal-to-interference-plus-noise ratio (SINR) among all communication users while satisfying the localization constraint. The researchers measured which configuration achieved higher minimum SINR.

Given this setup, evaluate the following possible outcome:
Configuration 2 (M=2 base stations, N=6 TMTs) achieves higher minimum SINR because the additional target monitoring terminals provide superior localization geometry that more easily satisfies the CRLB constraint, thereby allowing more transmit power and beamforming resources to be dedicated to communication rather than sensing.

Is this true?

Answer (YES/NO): YES